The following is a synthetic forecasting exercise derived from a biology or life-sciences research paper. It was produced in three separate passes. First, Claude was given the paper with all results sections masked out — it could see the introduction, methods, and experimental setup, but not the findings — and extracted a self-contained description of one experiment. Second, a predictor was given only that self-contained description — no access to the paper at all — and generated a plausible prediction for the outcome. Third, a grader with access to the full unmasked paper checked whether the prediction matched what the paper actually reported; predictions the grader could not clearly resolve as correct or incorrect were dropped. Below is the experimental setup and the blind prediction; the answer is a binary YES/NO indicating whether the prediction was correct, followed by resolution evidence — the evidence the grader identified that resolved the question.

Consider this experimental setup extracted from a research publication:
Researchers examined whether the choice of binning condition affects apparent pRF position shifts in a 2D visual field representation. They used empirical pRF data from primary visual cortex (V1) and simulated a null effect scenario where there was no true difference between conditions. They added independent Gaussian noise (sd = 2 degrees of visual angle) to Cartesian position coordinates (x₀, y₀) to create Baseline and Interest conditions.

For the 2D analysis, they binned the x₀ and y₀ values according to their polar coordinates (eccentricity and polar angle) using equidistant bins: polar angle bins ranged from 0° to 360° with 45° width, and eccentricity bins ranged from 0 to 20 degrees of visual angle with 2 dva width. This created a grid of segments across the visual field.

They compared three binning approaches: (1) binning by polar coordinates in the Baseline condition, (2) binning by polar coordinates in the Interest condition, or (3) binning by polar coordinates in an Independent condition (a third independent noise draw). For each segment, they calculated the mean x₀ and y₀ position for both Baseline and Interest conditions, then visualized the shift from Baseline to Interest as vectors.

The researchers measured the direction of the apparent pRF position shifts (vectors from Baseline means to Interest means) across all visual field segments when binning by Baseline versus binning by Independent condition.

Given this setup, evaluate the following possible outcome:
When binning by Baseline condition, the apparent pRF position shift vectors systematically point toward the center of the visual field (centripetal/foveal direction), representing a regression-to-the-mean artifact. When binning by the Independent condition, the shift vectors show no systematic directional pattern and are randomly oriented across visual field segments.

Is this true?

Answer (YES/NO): NO